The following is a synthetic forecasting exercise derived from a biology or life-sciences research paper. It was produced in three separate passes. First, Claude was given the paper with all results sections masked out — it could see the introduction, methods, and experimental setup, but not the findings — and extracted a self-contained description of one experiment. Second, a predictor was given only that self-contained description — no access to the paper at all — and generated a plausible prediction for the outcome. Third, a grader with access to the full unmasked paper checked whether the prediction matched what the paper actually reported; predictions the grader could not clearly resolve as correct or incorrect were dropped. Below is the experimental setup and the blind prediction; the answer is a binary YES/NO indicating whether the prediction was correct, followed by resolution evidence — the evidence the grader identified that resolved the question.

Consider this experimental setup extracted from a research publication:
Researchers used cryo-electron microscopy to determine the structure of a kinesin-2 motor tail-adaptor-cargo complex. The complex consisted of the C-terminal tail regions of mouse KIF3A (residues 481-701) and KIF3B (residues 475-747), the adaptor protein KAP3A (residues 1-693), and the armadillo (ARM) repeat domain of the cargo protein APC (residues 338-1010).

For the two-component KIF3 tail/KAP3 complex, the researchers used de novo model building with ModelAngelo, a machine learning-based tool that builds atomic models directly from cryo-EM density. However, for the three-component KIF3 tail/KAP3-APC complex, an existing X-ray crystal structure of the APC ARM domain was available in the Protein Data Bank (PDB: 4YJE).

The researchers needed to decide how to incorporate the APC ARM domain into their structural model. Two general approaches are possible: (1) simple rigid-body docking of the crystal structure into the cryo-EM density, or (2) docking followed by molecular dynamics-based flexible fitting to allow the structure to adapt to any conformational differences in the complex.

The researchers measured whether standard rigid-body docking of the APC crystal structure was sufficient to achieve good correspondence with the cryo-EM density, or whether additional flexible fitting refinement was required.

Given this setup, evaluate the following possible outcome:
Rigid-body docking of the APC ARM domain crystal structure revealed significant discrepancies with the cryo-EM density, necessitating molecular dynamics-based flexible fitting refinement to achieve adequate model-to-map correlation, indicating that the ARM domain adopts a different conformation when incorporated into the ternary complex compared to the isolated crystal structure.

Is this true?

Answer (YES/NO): YES